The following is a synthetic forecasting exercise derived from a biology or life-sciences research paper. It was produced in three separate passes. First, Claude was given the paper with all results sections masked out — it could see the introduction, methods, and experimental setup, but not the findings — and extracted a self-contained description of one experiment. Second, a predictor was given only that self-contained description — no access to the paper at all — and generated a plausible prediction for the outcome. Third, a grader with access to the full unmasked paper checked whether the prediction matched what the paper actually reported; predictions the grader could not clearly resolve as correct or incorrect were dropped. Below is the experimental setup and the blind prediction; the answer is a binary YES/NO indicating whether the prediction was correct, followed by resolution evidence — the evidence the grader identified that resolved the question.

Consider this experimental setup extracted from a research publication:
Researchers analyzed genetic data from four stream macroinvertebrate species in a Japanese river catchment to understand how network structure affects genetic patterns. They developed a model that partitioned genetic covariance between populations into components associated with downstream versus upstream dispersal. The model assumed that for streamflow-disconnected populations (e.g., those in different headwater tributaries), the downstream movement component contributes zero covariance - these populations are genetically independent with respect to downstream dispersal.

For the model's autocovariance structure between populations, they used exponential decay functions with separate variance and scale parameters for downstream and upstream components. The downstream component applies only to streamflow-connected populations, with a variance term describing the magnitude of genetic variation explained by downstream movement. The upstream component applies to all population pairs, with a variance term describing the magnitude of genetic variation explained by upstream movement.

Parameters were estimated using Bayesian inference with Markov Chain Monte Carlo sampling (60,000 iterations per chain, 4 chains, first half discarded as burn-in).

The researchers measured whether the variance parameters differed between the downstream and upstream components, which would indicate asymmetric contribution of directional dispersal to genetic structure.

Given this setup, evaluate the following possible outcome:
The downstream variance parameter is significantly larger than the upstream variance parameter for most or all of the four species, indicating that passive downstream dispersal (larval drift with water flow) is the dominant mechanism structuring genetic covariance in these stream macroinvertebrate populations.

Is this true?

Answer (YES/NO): NO